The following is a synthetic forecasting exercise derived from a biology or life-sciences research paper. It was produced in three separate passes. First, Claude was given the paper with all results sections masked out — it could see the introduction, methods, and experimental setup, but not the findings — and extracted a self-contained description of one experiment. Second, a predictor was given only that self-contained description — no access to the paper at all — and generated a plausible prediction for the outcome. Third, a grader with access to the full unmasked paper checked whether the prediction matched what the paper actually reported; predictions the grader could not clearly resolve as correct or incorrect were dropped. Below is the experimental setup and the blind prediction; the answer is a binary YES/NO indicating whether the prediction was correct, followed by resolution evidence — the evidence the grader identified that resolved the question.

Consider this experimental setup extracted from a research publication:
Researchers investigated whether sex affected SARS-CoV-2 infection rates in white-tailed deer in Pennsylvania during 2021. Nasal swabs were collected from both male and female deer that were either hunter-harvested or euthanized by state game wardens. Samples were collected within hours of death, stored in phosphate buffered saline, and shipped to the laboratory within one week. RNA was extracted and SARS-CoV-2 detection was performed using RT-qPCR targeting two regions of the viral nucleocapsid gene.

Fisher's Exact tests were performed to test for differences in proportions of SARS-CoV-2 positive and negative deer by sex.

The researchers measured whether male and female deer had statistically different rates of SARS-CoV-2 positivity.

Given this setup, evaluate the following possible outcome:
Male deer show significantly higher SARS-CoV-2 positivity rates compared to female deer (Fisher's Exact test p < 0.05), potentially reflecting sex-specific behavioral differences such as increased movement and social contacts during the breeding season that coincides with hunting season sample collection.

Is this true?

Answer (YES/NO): NO